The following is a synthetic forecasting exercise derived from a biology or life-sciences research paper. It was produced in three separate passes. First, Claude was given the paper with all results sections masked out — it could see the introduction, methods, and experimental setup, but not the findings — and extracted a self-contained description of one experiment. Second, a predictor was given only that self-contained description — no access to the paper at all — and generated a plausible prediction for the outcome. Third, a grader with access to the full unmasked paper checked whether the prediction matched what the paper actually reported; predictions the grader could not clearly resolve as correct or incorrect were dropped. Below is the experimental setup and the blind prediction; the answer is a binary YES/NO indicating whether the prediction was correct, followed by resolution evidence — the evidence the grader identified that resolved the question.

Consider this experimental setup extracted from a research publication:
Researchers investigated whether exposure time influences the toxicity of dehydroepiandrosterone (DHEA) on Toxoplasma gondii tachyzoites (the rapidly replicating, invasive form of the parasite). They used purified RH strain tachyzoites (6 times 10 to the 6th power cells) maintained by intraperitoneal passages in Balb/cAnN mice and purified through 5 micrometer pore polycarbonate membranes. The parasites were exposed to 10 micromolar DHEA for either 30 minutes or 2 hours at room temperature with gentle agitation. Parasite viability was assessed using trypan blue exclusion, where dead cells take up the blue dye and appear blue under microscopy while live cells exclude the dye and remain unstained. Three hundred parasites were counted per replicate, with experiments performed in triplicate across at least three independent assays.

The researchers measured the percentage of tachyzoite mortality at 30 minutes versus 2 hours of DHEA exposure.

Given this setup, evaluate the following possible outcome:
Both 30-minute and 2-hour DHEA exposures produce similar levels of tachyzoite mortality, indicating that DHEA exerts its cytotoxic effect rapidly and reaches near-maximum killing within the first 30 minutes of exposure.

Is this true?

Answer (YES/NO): NO